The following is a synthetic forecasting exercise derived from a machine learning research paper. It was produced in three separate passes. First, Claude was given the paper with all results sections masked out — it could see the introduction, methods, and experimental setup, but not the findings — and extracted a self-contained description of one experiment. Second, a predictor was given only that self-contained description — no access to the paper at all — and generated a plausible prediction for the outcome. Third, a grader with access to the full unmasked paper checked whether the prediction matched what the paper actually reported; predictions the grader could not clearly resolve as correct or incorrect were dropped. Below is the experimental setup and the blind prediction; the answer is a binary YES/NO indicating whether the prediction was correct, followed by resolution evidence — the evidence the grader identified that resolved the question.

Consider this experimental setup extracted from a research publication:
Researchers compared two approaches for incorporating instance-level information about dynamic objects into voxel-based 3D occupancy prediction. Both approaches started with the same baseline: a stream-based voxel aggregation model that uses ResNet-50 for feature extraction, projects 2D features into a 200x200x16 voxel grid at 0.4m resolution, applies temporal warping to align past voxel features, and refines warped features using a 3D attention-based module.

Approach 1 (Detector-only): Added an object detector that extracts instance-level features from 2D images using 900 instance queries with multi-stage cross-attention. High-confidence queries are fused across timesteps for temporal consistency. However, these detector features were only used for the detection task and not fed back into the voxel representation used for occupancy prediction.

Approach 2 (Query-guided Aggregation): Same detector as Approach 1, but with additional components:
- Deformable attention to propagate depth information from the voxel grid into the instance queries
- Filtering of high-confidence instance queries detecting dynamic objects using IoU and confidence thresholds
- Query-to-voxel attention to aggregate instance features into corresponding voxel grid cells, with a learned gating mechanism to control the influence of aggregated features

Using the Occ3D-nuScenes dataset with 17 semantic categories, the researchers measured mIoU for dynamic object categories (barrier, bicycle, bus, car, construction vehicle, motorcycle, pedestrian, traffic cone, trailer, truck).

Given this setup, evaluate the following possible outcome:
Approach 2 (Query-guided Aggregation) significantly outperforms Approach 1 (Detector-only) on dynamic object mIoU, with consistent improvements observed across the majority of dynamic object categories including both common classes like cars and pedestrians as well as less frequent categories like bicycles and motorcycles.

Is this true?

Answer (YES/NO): YES